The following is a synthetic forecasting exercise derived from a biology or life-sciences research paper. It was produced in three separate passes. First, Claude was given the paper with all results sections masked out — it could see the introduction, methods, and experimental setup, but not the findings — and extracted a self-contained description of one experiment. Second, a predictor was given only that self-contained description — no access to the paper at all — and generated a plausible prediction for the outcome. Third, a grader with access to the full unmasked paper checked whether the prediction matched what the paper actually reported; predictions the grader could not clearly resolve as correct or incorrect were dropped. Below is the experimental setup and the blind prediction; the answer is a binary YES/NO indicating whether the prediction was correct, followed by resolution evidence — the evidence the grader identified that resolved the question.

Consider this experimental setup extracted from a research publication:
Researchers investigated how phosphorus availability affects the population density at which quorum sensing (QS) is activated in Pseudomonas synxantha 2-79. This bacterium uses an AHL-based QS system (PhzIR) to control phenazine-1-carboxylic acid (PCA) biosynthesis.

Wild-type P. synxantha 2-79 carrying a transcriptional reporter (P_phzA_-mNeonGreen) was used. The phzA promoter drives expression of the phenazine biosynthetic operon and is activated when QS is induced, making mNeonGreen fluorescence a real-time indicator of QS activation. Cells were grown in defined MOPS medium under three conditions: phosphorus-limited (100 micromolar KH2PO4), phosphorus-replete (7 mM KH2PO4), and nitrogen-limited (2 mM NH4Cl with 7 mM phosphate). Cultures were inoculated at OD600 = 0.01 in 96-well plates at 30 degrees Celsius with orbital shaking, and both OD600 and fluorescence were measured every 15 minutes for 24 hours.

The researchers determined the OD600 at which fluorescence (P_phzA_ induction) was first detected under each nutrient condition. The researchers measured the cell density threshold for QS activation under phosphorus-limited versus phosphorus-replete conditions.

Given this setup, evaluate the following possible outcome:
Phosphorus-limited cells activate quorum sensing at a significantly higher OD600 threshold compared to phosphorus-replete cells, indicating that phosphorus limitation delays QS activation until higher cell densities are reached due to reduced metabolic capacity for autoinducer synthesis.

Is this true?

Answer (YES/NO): NO